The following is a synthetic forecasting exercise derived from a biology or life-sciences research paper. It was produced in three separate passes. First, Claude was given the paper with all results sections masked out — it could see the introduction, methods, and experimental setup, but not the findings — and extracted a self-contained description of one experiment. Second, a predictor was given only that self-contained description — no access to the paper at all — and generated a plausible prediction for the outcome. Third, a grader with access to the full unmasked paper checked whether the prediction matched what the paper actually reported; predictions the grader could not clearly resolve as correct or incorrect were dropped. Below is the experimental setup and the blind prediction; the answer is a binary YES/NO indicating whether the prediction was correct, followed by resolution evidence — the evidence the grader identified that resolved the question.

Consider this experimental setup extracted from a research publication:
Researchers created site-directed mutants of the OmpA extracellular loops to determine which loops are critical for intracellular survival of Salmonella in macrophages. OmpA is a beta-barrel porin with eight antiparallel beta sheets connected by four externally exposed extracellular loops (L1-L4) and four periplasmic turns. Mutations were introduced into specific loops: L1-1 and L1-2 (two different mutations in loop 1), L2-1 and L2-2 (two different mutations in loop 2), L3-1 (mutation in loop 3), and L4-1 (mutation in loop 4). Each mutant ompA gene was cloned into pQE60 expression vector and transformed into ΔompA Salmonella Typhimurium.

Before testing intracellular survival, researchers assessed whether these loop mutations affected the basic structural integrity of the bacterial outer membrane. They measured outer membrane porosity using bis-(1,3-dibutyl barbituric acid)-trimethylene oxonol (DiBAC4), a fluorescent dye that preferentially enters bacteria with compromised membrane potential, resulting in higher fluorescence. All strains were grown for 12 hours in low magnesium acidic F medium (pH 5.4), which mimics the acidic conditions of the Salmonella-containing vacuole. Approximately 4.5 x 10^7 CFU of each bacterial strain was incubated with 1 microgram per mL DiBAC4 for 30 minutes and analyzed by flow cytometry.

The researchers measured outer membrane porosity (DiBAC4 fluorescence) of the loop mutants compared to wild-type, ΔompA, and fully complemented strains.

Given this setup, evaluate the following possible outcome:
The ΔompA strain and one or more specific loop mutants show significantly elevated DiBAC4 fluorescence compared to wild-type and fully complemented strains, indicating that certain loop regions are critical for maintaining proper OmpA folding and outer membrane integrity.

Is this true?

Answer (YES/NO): NO